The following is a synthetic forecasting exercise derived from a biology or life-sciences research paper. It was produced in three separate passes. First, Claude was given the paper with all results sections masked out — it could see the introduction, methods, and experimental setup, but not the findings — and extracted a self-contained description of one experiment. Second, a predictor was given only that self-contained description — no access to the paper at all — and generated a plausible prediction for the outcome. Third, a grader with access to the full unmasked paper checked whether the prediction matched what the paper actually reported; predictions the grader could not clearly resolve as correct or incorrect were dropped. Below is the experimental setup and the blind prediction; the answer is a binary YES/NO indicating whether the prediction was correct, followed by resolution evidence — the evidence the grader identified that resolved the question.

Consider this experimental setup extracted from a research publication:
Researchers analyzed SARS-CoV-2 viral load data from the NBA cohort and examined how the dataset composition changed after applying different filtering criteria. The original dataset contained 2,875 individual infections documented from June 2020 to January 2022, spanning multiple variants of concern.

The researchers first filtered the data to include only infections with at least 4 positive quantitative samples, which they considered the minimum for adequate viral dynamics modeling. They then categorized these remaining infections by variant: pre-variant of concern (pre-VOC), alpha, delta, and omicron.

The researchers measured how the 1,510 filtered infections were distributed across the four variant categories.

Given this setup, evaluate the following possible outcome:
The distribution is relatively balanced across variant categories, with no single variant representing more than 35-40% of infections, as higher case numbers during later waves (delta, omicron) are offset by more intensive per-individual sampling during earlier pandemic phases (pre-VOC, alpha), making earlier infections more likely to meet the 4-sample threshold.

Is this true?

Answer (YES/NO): NO